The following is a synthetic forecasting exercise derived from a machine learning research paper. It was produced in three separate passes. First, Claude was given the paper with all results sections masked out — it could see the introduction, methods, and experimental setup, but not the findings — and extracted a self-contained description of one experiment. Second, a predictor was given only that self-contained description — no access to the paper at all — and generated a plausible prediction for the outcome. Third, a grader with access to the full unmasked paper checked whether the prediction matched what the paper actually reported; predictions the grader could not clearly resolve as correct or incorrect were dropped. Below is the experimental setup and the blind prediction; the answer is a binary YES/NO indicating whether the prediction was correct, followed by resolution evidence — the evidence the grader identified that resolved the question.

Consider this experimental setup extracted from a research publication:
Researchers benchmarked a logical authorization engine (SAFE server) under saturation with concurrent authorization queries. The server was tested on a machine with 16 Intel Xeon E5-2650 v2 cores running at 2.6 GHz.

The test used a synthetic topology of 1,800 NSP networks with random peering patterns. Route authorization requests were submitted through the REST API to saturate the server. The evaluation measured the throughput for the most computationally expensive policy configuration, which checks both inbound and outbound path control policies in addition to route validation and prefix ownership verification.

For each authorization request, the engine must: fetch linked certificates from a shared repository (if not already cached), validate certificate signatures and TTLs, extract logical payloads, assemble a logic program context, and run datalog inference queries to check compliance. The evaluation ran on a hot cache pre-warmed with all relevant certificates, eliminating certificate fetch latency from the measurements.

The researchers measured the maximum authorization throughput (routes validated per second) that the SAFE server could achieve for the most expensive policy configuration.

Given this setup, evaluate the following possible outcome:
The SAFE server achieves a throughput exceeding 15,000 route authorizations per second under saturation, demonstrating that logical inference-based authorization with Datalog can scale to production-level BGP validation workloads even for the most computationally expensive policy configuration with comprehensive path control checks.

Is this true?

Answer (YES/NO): NO